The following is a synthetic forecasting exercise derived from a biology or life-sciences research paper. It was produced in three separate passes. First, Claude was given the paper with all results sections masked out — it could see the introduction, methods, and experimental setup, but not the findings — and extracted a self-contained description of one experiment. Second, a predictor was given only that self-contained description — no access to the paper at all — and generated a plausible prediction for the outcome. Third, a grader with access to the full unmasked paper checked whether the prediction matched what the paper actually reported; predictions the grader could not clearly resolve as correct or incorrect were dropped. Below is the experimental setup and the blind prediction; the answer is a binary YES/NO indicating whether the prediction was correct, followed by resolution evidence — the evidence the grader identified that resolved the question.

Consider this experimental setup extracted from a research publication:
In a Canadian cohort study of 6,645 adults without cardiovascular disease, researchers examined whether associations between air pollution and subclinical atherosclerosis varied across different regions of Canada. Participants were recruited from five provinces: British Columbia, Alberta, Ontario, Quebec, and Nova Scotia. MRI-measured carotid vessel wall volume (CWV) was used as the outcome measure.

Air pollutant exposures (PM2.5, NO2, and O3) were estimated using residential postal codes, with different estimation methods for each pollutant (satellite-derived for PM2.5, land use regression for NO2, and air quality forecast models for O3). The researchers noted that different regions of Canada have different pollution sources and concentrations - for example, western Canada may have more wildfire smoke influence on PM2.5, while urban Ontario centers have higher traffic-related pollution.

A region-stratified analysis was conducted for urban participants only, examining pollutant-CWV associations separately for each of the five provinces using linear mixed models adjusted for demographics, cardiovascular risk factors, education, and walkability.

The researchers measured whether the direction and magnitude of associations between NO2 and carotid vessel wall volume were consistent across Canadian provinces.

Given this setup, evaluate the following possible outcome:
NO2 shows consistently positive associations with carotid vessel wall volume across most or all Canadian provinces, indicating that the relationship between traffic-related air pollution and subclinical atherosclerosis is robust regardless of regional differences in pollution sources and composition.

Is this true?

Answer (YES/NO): NO